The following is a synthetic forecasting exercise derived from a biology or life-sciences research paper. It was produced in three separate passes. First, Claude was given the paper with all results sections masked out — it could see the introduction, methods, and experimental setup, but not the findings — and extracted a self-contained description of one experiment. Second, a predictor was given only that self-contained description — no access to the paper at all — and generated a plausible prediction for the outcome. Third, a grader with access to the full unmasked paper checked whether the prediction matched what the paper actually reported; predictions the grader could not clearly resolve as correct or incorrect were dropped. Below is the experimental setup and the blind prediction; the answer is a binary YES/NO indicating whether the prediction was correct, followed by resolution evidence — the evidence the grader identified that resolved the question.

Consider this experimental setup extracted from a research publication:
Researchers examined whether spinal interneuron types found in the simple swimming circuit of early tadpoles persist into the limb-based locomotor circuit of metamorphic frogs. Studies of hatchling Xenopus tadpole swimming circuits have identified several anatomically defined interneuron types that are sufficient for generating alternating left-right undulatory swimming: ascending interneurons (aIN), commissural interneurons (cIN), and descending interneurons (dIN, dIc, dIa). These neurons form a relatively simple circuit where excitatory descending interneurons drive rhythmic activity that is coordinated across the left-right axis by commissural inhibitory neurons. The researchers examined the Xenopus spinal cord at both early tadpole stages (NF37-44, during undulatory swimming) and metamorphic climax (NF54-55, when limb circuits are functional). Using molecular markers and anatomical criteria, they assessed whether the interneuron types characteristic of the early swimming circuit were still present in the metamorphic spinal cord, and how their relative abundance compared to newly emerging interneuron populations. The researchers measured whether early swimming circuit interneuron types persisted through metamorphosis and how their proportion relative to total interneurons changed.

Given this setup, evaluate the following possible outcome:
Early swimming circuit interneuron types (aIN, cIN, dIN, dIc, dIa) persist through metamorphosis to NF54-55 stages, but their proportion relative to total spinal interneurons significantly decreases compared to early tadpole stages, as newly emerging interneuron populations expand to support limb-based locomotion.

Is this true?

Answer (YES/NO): NO